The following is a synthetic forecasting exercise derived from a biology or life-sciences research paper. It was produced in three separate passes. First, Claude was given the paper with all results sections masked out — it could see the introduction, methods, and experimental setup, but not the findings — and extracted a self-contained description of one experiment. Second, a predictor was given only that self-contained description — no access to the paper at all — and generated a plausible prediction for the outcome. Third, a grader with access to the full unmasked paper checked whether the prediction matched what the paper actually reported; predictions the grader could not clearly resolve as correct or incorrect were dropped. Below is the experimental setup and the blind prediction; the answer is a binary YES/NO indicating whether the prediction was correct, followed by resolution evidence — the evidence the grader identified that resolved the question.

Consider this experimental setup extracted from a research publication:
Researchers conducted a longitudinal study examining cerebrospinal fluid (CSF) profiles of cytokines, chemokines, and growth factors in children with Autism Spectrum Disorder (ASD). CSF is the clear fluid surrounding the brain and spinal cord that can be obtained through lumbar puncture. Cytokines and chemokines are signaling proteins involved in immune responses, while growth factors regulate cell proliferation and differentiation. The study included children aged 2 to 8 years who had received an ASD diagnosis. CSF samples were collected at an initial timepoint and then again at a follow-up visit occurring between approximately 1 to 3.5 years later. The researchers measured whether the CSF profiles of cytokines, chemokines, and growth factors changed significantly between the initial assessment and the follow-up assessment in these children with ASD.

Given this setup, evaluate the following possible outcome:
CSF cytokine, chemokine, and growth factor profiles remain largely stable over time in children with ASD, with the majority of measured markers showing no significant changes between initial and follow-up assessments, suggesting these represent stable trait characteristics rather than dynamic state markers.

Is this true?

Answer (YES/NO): YES